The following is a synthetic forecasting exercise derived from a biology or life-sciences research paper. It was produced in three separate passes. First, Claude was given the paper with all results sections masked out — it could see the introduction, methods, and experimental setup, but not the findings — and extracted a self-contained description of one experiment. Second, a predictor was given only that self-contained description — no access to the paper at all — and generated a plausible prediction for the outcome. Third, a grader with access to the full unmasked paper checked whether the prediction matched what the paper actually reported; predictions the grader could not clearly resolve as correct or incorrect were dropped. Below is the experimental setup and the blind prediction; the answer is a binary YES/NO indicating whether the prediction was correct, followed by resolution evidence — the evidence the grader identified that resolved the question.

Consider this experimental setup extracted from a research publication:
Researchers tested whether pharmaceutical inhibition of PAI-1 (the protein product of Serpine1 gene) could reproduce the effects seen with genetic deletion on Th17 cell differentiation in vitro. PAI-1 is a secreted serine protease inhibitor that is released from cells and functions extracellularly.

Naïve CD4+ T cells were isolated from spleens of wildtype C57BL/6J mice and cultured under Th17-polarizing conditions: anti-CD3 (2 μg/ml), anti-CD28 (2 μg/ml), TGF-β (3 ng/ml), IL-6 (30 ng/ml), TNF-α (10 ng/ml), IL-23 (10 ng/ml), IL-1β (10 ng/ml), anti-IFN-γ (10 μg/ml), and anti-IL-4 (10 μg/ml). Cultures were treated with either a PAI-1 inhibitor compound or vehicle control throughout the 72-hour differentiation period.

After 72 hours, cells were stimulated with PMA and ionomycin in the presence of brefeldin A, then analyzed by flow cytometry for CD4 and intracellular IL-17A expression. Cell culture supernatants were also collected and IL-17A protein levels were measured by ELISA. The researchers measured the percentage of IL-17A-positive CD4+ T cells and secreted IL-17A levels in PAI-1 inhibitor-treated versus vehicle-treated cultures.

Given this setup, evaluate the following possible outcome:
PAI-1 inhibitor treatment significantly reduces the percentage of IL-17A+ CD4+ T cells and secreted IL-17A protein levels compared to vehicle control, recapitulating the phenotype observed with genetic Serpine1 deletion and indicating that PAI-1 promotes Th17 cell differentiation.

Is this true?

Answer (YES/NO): YES